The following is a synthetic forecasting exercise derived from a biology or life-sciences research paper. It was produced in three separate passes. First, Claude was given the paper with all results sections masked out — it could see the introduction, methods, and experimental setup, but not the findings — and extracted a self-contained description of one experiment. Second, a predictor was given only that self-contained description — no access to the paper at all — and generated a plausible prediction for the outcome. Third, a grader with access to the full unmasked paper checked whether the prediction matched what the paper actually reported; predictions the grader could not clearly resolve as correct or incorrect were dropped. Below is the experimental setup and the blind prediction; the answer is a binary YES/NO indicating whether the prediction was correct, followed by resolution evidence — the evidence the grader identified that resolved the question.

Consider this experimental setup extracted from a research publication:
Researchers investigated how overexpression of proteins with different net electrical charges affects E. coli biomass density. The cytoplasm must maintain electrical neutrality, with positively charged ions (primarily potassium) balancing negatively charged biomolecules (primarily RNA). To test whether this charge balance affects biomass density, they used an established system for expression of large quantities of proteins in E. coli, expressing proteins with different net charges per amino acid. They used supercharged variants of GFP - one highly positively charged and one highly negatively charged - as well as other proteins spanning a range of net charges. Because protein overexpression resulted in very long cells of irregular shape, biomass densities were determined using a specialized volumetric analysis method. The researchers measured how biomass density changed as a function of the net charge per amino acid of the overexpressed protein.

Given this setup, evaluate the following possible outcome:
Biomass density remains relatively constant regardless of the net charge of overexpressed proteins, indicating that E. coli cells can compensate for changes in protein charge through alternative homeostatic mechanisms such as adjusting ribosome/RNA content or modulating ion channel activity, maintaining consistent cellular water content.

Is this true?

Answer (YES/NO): NO